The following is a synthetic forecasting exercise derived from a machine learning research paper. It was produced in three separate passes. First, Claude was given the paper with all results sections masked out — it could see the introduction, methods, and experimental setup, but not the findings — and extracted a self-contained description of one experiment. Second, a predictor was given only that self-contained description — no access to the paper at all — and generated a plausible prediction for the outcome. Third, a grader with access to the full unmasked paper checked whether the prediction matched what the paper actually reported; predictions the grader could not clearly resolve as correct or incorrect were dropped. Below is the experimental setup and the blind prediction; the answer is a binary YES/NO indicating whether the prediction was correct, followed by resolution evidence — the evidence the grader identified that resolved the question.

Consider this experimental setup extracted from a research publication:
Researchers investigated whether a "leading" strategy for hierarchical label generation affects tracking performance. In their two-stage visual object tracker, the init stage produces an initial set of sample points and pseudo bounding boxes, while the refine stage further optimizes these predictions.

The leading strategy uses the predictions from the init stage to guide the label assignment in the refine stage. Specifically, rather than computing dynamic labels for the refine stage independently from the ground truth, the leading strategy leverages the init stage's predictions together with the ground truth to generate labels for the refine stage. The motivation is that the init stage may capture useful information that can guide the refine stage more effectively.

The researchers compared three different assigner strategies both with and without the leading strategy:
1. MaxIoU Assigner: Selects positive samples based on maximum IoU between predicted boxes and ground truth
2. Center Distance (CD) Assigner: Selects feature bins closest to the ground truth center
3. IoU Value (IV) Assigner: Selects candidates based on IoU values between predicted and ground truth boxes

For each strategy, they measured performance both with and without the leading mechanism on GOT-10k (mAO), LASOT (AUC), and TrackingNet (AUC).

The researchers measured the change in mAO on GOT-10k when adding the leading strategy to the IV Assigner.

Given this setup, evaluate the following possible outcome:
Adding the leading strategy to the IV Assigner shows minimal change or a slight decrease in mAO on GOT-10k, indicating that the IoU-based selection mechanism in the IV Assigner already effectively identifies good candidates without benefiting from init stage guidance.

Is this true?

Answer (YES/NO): NO